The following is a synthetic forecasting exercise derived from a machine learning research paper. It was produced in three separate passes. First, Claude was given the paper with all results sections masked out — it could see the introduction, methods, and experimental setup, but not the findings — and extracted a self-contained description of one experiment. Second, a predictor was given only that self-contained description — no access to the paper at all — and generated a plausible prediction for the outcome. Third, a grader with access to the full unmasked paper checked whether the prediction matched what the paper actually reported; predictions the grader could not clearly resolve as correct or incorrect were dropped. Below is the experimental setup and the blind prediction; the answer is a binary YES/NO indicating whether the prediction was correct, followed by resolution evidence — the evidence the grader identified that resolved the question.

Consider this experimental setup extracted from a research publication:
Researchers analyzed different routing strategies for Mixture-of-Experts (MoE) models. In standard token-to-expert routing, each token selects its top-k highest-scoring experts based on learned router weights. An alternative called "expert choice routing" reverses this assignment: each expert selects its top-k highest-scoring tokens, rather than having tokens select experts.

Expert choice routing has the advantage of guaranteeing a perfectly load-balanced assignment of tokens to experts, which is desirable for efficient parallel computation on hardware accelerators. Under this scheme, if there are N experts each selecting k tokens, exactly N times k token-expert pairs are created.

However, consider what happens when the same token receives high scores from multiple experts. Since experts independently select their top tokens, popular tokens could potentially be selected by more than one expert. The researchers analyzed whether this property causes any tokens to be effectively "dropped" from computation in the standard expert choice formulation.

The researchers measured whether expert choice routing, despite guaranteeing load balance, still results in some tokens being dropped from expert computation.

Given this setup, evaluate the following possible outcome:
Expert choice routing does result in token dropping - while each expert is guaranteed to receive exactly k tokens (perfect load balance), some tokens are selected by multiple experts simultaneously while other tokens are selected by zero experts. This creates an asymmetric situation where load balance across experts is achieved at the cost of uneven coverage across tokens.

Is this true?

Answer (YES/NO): YES